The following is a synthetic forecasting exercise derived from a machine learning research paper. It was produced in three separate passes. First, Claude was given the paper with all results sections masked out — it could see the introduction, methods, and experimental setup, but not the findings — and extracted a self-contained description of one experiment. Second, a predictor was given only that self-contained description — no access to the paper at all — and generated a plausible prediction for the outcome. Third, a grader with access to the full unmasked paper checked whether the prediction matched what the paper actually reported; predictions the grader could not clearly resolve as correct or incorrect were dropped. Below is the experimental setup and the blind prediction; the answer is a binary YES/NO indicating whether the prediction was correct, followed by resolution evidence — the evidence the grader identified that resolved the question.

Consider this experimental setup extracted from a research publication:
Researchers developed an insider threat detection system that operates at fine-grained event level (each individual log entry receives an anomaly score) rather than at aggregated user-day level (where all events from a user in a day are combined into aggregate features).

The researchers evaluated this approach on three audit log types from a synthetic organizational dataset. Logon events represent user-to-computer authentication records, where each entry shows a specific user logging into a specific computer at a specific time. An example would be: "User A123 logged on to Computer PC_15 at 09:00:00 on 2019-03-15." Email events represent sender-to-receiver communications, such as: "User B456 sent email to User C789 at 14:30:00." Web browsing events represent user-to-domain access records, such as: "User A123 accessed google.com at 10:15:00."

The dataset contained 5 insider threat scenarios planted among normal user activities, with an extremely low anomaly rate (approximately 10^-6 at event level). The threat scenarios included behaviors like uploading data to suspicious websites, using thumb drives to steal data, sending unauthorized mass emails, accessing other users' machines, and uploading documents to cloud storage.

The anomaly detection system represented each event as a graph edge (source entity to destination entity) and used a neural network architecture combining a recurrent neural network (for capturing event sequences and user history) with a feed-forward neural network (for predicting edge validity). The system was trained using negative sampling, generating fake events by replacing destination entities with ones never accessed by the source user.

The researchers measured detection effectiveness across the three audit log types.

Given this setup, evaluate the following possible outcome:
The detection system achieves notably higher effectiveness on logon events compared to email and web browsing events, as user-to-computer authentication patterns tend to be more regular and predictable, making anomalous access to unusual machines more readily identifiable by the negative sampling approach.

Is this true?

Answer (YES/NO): YES